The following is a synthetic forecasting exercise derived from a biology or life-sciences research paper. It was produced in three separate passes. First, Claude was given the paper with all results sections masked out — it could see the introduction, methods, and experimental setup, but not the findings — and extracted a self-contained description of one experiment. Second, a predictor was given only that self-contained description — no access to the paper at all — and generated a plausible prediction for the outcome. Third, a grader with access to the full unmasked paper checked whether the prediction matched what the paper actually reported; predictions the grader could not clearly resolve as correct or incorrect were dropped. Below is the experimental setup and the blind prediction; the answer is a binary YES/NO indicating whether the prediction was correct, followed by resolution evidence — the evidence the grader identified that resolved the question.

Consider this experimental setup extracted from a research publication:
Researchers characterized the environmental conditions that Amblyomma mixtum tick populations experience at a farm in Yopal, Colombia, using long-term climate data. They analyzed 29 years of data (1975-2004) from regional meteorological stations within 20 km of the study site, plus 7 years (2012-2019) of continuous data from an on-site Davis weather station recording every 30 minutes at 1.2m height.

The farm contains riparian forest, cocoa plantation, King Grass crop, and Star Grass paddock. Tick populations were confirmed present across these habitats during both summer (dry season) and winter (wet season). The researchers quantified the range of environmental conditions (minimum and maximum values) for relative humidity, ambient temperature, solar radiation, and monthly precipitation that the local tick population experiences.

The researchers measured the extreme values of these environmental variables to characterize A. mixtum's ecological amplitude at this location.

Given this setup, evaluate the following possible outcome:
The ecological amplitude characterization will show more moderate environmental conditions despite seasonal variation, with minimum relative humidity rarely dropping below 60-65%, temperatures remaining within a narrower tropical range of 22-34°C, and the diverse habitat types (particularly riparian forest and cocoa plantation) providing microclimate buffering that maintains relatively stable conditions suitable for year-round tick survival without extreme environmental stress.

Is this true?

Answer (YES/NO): NO